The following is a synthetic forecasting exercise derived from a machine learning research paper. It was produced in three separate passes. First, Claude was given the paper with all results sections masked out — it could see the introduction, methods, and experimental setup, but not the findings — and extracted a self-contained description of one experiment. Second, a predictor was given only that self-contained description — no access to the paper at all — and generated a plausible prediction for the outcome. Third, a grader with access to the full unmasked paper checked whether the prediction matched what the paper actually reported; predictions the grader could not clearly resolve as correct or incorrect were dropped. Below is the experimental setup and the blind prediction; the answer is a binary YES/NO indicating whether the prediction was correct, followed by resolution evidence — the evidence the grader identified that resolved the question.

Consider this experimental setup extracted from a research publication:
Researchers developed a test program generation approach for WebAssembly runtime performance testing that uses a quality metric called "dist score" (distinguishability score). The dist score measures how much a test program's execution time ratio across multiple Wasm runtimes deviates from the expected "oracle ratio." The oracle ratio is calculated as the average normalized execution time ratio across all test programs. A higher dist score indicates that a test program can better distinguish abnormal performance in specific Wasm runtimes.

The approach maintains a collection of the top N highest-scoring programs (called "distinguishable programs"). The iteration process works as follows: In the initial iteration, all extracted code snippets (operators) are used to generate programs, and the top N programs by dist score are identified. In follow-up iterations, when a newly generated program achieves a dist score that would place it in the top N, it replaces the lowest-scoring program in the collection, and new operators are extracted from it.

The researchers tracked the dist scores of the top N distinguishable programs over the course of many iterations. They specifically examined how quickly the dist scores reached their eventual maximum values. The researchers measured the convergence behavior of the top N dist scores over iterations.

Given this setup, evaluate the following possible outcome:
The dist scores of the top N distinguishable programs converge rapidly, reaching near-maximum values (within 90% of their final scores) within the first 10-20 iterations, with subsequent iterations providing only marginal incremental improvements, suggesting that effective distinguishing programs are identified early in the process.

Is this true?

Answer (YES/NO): NO